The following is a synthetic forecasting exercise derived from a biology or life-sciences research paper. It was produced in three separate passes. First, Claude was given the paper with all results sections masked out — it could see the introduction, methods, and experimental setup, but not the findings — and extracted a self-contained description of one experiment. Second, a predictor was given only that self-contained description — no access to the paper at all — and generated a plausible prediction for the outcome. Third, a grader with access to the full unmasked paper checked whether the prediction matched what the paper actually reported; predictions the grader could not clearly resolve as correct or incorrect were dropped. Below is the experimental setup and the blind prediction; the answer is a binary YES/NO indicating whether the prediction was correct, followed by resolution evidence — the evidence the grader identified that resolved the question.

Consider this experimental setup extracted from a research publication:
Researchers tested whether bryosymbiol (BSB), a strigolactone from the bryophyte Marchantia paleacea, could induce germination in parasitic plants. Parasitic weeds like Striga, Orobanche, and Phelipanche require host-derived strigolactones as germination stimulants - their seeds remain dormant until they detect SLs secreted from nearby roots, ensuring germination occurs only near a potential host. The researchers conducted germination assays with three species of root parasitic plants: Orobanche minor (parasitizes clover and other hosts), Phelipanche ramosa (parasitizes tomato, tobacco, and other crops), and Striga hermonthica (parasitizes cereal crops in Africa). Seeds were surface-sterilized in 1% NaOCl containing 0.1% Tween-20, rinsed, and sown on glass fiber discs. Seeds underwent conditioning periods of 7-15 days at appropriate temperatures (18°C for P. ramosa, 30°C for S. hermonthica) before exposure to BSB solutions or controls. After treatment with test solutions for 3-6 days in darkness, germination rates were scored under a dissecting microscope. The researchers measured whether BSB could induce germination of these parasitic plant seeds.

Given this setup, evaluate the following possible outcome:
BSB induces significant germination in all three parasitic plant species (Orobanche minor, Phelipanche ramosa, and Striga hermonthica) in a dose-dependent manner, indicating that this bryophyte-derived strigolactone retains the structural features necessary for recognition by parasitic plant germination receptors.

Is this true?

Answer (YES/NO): NO